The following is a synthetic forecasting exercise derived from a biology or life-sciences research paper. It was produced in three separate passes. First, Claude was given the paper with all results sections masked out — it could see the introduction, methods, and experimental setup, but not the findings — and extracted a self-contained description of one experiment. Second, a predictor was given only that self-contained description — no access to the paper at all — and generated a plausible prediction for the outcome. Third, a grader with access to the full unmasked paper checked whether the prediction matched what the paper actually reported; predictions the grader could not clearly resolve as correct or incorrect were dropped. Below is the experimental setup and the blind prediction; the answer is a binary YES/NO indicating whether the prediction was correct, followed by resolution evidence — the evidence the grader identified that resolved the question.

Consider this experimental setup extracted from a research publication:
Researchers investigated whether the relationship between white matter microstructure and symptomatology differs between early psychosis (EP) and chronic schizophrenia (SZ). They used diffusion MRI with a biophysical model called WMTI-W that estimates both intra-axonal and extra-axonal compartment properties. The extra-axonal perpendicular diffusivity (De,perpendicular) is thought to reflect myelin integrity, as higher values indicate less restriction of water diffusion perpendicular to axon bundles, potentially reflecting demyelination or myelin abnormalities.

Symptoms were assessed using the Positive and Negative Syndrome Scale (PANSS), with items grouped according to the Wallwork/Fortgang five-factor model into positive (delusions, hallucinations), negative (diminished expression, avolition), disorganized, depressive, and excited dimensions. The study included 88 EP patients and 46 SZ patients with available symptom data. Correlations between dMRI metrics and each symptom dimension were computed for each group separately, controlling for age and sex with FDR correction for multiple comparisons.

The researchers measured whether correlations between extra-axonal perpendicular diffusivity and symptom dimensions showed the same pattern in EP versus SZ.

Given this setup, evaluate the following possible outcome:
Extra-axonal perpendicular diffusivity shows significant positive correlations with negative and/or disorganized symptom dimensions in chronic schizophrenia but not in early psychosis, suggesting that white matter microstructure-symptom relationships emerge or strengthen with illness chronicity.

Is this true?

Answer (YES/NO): NO